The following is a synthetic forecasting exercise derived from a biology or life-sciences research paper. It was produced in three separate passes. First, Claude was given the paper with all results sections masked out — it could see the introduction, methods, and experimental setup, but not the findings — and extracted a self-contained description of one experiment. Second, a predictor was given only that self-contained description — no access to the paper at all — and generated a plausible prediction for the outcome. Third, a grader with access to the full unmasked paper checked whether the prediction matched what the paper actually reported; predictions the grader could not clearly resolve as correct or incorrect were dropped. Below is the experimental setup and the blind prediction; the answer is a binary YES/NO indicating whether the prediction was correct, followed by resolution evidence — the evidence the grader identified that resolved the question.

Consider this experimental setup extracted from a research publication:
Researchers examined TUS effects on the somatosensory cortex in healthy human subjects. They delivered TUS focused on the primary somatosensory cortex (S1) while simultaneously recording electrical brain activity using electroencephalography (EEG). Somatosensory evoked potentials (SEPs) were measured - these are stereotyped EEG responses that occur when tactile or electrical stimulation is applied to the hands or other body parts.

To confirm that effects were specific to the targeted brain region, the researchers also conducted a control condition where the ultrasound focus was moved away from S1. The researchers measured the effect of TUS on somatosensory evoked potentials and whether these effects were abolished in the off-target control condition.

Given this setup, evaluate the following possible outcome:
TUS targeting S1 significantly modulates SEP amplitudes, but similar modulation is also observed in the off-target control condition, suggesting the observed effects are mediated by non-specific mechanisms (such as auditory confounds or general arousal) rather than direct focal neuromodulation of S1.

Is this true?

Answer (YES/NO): NO